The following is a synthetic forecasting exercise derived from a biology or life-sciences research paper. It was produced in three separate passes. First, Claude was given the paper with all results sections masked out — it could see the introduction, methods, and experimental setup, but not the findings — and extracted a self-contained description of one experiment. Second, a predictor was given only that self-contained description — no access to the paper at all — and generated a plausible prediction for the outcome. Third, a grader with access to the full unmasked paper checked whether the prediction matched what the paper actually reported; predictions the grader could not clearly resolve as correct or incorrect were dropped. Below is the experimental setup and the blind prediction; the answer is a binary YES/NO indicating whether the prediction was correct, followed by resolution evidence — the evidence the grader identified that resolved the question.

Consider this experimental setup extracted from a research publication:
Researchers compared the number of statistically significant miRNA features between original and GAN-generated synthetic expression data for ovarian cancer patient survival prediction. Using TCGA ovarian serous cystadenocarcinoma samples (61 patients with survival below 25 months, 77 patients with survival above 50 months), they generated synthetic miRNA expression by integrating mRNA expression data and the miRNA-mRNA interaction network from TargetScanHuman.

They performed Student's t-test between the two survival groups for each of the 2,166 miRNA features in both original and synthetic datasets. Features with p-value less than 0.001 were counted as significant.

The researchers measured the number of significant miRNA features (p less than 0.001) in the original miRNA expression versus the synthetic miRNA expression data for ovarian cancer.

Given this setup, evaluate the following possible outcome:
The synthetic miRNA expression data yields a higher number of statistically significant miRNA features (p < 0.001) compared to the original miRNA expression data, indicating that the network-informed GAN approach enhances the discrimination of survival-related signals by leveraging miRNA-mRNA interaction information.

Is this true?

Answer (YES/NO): NO